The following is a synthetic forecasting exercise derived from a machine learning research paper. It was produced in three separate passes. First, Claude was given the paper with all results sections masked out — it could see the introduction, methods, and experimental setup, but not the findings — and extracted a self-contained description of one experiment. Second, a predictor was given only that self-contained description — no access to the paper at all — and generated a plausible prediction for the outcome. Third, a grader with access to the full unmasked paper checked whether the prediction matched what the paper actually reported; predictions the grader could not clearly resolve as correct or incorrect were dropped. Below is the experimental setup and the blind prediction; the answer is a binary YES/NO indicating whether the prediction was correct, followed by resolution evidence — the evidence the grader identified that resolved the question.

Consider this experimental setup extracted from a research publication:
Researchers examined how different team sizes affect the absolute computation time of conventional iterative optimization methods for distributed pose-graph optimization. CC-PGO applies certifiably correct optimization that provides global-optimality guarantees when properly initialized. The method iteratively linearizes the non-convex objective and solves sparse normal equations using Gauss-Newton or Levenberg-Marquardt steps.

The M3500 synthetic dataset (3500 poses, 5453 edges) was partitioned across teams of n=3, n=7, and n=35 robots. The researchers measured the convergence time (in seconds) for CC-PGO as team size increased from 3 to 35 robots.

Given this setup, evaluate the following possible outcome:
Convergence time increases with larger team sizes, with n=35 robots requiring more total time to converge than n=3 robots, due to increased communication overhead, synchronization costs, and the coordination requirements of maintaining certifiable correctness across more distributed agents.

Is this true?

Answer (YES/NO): NO